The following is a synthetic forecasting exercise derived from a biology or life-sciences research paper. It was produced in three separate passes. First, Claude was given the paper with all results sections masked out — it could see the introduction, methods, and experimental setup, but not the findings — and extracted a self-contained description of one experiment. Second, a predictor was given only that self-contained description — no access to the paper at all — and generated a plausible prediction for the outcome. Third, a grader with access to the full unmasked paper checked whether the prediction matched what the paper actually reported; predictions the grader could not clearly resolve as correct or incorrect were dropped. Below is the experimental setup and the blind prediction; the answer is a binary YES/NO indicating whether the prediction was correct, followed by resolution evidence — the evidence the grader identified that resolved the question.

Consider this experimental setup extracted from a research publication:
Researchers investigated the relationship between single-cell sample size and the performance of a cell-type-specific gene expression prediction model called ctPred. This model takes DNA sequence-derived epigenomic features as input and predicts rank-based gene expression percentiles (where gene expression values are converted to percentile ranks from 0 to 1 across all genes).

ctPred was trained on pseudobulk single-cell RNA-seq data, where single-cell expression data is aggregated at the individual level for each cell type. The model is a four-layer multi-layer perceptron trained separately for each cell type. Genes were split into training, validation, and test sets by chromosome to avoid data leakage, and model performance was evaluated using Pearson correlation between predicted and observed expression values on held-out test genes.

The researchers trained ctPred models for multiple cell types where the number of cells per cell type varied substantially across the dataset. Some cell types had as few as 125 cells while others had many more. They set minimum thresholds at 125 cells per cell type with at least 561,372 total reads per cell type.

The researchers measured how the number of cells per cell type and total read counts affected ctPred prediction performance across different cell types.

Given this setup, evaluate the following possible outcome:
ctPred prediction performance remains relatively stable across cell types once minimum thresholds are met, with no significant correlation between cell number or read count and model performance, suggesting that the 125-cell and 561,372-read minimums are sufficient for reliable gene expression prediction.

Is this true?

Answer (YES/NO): NO